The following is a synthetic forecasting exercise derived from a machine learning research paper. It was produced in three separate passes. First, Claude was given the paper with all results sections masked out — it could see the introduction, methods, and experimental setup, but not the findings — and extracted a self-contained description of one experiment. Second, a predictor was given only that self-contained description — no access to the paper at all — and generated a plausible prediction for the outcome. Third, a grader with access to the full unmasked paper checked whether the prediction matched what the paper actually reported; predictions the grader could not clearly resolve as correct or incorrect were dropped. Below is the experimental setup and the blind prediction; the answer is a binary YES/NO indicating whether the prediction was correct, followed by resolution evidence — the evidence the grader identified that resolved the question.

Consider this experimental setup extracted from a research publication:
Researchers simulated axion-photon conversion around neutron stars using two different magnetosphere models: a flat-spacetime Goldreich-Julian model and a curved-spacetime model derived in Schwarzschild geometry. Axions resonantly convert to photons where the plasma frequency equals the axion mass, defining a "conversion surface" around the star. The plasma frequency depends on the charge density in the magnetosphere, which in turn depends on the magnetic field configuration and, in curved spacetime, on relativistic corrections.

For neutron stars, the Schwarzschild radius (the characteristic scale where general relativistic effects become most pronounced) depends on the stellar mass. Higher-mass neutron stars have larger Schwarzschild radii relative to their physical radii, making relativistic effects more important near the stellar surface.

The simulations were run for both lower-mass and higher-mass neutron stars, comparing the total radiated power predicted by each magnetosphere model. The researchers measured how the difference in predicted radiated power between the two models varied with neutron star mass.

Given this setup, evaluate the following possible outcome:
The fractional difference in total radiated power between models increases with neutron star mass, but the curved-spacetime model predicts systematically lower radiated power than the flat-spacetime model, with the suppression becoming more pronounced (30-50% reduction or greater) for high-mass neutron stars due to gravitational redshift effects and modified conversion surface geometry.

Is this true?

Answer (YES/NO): NO